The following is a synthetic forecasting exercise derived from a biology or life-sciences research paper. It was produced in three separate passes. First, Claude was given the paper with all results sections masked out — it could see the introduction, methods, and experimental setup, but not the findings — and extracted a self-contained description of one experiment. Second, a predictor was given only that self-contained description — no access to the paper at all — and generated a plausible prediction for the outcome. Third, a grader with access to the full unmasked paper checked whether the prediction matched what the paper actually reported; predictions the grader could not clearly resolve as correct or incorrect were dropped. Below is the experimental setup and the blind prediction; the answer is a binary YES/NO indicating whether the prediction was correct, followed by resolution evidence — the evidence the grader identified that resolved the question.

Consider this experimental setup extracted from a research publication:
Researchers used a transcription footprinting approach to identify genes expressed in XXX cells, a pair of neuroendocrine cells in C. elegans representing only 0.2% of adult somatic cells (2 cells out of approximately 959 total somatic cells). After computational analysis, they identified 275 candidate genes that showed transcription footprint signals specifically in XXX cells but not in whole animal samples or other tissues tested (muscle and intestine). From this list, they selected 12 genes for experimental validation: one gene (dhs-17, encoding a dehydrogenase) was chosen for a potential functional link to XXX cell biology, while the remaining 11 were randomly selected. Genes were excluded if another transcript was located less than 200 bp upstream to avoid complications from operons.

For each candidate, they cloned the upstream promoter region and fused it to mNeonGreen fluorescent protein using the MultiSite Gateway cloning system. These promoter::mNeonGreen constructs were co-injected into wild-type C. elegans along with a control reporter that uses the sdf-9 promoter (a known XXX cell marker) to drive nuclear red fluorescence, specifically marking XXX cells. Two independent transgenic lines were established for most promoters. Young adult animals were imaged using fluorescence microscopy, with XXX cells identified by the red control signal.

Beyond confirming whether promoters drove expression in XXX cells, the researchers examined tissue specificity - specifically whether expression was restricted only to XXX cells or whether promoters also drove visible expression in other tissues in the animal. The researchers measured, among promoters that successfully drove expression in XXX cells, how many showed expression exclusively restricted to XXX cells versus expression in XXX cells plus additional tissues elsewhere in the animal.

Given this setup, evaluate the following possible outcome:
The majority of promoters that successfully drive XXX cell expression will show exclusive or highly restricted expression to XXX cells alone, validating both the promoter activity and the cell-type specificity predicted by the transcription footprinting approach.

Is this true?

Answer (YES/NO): NO